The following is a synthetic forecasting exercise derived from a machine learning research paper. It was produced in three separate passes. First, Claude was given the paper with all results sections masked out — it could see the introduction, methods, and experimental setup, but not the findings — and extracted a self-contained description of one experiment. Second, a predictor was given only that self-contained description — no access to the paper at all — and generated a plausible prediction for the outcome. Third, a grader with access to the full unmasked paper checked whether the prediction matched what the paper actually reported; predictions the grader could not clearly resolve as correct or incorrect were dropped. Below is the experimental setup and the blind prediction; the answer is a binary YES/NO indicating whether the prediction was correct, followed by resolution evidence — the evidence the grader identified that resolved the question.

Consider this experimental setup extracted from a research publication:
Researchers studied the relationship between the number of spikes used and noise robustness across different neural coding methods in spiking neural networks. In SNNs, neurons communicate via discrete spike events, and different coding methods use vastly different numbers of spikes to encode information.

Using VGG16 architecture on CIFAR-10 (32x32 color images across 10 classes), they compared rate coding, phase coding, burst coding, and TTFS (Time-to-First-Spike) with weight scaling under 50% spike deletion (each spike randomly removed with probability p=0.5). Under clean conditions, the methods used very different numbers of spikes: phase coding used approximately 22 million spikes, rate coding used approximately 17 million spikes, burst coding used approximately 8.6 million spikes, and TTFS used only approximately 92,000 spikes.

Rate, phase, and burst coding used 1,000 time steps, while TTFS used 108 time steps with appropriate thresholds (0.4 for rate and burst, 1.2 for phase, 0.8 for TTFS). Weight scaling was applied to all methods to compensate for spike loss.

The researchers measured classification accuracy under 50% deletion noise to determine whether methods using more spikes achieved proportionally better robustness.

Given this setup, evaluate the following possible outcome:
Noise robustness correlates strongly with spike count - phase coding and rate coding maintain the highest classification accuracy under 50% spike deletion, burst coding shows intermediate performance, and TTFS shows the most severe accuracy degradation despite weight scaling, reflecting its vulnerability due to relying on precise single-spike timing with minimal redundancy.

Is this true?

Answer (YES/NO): NO